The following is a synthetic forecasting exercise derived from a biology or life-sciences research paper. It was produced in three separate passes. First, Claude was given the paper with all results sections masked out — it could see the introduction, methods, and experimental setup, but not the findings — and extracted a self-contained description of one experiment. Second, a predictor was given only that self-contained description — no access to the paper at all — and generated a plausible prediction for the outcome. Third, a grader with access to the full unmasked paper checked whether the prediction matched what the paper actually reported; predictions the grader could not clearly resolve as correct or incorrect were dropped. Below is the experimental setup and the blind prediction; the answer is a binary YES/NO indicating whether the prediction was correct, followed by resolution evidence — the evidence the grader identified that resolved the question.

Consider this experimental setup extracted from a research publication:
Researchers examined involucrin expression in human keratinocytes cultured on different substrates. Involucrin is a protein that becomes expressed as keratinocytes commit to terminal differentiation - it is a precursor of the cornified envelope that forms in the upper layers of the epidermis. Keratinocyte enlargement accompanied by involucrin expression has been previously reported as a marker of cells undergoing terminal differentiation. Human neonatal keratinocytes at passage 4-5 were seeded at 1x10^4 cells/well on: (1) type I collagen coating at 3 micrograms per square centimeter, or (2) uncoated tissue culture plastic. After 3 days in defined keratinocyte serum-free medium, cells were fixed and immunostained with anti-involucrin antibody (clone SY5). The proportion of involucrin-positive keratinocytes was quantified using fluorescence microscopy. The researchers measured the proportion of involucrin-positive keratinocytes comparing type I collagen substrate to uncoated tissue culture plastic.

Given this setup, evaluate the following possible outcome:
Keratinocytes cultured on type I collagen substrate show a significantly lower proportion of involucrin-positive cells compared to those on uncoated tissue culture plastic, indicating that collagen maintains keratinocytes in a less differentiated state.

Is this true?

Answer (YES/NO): YES